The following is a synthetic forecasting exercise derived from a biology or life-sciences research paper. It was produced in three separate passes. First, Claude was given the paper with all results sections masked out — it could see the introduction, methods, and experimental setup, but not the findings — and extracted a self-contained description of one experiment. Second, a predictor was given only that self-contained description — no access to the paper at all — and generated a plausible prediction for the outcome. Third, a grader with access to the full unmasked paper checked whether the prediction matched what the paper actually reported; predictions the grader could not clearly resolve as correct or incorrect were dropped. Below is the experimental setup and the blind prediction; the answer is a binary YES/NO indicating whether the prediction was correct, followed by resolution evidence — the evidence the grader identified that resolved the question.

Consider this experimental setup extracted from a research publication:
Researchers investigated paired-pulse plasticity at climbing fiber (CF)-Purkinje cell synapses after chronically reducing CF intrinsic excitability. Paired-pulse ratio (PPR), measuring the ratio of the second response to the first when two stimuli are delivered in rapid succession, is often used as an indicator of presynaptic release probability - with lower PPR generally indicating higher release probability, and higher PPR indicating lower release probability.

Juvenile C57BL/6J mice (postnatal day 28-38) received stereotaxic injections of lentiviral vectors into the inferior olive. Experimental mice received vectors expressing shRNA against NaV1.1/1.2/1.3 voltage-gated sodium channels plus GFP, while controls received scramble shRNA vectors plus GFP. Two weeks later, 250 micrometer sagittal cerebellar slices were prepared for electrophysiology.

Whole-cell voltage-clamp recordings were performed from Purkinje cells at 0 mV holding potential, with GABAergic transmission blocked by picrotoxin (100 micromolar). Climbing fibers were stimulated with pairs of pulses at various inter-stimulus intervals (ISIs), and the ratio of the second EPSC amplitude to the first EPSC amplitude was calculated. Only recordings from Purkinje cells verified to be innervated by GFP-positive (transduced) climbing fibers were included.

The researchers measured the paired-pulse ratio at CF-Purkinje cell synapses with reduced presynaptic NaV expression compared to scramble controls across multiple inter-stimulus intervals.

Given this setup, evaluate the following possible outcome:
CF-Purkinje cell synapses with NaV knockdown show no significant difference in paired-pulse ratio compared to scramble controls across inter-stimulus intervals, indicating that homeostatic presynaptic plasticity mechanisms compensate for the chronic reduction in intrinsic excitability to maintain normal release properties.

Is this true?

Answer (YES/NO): NO